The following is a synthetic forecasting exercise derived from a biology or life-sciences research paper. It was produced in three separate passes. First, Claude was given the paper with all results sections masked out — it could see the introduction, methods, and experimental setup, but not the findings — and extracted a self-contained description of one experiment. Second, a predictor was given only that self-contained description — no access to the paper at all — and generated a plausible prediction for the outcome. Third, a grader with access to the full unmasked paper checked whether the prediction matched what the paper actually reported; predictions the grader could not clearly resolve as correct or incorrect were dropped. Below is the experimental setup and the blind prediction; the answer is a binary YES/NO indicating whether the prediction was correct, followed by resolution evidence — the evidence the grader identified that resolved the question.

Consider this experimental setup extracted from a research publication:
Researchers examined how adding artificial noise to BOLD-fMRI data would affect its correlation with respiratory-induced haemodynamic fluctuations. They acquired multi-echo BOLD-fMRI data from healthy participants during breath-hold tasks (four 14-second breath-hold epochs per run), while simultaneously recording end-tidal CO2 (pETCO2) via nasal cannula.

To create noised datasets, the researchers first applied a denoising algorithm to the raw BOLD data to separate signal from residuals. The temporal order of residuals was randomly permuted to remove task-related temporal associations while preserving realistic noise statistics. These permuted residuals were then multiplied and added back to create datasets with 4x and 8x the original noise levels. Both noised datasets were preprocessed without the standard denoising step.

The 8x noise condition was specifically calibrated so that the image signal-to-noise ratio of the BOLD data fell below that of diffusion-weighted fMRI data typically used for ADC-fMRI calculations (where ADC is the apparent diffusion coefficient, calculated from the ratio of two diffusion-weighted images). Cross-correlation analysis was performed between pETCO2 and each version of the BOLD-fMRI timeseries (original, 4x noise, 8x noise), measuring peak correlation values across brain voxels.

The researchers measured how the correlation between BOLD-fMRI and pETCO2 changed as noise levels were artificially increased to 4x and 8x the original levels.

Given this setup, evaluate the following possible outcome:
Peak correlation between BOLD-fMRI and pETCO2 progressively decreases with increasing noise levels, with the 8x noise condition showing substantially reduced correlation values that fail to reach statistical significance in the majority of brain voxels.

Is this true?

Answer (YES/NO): NO